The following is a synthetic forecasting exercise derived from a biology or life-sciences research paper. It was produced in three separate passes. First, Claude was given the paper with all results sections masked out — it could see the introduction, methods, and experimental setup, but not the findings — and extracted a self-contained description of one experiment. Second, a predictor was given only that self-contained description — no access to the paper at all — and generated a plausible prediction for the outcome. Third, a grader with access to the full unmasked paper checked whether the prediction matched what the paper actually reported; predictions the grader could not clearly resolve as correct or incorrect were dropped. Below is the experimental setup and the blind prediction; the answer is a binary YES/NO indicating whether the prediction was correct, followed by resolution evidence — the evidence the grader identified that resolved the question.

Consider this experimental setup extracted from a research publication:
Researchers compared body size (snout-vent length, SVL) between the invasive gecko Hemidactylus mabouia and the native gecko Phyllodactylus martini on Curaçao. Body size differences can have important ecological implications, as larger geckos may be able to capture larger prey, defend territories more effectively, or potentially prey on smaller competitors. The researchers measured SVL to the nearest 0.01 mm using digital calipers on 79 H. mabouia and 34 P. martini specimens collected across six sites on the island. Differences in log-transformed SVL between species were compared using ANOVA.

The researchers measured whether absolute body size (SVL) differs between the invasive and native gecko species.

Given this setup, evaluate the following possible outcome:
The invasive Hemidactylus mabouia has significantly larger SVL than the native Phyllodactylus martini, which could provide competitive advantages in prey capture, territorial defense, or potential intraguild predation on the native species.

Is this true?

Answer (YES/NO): YES